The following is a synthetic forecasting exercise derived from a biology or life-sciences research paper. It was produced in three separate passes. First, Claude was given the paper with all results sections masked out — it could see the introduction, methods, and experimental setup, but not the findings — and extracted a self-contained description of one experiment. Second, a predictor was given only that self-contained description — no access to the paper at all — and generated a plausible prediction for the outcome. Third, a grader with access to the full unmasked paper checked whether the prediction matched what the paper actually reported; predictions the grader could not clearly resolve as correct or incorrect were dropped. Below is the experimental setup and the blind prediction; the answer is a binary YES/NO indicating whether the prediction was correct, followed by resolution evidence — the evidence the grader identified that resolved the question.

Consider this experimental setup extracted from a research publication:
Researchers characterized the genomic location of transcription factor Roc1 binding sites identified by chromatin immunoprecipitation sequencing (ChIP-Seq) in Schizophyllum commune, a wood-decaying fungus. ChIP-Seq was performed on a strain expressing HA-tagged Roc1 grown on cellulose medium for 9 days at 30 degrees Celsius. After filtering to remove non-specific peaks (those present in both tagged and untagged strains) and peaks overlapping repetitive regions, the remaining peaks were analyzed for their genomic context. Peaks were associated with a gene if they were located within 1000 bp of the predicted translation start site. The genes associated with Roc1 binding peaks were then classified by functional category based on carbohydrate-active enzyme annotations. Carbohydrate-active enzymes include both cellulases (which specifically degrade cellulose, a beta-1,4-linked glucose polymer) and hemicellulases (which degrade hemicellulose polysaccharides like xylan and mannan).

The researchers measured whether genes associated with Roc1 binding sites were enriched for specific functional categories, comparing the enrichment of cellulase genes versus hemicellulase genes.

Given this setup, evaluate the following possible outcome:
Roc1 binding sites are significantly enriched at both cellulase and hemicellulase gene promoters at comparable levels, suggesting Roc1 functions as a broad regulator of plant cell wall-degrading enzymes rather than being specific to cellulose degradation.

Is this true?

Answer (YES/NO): NO